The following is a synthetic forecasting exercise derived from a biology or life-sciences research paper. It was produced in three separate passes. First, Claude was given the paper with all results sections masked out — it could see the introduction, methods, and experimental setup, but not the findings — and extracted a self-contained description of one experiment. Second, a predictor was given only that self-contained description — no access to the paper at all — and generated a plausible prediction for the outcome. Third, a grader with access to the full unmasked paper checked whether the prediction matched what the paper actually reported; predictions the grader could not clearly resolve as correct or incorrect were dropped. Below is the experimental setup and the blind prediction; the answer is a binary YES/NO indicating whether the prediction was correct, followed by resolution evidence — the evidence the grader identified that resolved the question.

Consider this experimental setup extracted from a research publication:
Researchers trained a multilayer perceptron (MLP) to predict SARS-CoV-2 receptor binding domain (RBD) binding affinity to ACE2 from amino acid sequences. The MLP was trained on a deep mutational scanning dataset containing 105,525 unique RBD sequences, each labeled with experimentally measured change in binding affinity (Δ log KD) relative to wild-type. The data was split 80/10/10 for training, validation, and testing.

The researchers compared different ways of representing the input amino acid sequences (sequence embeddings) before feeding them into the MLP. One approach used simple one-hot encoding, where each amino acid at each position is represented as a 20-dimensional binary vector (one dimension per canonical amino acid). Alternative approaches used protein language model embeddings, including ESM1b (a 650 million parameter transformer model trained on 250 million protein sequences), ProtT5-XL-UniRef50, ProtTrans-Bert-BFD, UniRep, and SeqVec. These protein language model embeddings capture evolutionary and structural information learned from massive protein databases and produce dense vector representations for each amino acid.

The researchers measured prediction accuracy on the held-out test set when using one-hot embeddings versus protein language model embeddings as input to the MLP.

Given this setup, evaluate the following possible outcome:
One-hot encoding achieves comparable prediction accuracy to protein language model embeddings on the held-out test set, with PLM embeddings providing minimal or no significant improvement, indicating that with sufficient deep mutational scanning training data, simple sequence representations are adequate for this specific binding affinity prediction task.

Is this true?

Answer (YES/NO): NO